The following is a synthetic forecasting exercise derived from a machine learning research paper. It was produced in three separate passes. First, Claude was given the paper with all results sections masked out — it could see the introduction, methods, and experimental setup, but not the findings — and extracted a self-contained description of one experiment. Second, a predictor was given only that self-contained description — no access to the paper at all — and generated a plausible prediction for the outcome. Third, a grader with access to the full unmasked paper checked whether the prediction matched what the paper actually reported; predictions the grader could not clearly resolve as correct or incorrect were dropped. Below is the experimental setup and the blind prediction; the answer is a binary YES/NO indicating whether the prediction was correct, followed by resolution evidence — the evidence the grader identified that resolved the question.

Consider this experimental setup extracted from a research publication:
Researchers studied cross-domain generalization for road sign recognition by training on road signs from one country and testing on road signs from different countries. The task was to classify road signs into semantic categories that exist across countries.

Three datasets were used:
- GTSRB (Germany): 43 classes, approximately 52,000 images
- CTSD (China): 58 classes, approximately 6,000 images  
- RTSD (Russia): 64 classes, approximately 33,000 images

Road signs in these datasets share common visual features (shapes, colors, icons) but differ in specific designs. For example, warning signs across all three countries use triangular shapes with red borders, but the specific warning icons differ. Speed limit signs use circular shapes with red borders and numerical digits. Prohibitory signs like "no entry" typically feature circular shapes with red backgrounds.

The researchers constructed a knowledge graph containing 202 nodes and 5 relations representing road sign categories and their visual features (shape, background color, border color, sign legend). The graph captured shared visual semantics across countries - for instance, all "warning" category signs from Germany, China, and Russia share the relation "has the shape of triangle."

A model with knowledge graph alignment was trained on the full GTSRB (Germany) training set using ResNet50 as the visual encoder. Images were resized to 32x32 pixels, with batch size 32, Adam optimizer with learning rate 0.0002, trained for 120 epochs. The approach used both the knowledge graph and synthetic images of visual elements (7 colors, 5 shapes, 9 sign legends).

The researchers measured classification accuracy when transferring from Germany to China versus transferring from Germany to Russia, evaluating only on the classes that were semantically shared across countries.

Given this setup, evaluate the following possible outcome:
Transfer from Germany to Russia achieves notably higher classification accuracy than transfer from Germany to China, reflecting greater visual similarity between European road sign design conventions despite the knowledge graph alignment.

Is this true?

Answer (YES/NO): YES